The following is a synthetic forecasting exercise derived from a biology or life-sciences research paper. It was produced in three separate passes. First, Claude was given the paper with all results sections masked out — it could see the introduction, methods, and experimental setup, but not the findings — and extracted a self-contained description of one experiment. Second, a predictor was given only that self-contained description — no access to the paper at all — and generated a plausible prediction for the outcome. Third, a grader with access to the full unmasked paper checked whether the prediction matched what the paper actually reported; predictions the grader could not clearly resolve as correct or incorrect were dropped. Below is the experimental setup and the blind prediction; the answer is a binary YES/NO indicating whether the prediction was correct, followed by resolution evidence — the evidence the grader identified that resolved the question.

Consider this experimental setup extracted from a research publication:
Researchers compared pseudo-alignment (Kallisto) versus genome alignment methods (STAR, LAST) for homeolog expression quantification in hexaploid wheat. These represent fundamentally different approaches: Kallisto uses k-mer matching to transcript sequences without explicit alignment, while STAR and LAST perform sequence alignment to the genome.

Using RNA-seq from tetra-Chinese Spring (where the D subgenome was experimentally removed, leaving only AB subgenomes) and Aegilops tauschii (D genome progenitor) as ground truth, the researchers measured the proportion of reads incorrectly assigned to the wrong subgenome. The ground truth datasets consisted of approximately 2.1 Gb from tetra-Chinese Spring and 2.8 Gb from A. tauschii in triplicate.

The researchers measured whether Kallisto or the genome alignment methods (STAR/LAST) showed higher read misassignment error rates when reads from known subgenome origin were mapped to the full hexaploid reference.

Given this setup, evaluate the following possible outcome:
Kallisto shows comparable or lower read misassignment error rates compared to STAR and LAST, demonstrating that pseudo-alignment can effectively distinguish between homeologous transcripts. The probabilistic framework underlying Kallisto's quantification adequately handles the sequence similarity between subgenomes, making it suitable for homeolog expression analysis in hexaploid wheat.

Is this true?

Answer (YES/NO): NO